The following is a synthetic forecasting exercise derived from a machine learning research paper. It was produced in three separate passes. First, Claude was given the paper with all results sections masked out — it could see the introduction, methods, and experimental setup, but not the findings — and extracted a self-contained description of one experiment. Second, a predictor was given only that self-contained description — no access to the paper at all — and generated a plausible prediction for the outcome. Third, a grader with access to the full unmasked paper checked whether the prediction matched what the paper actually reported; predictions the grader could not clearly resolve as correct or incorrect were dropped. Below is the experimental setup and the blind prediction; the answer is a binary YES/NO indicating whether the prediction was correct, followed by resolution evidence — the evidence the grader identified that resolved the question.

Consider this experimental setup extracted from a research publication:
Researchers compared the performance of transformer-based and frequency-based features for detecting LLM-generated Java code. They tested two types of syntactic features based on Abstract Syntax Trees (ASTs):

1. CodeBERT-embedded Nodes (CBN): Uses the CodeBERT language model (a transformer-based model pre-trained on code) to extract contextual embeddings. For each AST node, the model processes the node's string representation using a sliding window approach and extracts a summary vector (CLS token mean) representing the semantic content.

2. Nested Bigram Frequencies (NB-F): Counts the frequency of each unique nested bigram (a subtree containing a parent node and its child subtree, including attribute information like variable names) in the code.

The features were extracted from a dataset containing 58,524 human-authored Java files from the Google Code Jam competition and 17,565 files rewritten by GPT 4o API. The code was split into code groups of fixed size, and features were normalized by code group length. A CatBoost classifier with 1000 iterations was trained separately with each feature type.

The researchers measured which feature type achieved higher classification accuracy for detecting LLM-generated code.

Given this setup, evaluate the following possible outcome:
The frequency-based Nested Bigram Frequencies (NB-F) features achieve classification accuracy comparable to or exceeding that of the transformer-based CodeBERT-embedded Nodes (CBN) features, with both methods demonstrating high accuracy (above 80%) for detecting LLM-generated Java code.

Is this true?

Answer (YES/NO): NO